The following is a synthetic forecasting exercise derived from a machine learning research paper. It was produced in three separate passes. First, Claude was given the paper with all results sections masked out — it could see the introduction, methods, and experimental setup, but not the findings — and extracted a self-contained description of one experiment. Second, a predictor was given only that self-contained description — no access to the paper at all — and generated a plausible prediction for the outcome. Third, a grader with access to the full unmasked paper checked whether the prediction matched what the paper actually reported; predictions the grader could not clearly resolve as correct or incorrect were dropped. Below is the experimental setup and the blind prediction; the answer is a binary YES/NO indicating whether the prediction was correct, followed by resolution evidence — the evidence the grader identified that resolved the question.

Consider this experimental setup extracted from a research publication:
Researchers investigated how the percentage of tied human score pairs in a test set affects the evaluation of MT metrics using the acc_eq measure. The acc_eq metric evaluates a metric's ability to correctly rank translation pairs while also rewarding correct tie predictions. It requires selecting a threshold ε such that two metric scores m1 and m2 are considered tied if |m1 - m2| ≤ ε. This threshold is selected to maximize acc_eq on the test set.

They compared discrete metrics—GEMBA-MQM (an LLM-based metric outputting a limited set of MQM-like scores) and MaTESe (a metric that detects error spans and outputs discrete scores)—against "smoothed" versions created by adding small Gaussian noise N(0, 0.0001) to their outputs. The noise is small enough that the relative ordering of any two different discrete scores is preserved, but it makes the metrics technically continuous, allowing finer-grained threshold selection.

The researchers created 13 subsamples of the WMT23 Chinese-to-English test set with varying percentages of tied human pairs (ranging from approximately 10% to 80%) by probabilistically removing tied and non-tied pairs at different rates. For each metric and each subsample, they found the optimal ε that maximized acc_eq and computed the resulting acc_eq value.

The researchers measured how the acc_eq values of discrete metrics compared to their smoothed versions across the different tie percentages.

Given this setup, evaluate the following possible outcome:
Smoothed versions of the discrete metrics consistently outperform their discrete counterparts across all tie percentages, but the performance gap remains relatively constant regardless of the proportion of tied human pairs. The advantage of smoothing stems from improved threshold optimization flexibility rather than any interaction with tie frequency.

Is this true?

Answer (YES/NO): NO